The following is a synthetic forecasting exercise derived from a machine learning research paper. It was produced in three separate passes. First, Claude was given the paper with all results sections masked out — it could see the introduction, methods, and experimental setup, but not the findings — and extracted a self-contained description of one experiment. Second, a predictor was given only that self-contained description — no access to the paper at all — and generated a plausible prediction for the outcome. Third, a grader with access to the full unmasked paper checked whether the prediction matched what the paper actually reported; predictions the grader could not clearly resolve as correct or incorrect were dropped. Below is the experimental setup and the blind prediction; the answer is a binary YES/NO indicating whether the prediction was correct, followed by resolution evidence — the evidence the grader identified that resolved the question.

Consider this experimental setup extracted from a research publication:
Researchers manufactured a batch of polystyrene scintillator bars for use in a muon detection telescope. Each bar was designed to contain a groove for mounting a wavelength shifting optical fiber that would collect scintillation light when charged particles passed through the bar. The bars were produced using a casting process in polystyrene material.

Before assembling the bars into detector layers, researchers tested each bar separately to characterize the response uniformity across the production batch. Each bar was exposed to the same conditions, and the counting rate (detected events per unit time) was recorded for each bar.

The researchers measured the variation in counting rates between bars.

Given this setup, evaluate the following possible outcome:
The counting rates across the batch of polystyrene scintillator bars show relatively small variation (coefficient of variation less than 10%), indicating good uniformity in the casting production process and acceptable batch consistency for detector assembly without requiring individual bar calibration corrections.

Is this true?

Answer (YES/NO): NO